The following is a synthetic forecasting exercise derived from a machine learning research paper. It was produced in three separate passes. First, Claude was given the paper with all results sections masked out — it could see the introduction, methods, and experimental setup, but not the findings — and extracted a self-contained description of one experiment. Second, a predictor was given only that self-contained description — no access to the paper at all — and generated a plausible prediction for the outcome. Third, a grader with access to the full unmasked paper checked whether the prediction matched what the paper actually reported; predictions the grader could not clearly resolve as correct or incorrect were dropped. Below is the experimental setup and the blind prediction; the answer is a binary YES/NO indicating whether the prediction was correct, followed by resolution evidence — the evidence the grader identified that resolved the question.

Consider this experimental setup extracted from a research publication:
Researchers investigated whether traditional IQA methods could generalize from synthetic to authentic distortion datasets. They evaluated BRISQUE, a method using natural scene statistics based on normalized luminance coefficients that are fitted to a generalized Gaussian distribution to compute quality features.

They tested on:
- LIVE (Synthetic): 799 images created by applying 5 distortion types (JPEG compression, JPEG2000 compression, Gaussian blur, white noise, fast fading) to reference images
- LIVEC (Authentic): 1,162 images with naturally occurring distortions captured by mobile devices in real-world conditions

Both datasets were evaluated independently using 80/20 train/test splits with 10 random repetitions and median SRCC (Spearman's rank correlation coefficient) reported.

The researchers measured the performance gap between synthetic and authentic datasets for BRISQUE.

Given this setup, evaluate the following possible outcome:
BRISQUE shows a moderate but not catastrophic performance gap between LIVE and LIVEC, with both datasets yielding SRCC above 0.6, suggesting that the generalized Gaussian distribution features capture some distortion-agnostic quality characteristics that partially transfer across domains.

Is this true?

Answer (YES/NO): NO